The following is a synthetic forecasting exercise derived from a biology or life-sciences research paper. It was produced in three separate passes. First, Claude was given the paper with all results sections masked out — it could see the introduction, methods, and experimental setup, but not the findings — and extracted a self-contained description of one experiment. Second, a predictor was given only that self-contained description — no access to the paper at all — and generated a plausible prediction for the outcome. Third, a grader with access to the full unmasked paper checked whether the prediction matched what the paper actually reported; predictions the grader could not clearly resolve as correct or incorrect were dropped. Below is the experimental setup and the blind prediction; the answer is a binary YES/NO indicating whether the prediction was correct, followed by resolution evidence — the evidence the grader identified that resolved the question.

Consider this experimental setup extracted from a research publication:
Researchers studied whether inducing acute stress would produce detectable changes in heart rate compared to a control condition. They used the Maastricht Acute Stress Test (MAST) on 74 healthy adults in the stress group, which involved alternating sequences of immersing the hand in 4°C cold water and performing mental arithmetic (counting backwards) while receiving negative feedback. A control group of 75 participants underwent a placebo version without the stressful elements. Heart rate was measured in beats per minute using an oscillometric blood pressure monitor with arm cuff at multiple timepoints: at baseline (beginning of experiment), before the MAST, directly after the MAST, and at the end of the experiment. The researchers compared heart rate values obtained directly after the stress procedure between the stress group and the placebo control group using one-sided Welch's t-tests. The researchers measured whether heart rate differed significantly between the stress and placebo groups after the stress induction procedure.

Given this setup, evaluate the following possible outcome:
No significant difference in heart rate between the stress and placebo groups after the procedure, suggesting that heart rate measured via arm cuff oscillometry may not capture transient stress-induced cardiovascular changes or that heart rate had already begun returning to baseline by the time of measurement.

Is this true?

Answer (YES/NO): YES